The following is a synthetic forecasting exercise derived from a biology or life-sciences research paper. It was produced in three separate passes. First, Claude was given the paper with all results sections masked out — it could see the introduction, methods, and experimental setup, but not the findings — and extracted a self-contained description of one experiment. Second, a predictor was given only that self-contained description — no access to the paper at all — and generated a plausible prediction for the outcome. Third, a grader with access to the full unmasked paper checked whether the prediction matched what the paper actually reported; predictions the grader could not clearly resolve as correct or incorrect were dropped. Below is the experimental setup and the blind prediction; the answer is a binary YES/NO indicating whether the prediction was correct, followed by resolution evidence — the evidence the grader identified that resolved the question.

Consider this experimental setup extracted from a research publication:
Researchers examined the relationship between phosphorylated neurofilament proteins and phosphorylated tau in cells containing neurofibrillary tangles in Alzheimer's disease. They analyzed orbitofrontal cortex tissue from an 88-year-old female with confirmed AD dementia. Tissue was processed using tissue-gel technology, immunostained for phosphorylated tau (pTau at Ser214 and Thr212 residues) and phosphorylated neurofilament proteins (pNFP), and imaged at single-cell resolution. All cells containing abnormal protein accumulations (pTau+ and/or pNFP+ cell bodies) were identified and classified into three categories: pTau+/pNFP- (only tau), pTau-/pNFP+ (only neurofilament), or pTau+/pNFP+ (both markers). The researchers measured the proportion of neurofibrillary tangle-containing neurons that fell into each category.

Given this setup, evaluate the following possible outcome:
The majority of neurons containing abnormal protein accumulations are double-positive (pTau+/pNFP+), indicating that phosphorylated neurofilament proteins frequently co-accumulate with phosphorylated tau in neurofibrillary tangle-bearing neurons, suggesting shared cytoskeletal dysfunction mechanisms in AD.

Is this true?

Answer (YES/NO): YES